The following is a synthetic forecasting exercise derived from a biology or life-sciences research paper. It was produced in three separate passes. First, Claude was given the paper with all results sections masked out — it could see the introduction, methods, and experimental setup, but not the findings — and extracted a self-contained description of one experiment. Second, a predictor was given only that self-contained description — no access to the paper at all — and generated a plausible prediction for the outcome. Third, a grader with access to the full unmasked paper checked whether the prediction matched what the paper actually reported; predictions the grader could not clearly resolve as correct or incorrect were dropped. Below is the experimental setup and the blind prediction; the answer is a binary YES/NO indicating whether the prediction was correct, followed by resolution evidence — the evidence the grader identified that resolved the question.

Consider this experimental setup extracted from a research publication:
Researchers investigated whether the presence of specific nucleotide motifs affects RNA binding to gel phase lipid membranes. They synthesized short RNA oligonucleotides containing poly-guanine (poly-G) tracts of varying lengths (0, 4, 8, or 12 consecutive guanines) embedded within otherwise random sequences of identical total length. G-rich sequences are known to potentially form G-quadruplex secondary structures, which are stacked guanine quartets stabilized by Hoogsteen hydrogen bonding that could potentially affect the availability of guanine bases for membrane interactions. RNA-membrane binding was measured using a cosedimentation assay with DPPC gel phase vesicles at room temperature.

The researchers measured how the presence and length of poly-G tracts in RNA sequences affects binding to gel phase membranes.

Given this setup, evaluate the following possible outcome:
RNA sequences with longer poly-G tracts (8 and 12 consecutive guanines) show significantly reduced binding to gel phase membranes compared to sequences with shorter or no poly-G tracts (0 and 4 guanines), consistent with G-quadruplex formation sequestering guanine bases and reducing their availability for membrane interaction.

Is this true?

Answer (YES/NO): NO